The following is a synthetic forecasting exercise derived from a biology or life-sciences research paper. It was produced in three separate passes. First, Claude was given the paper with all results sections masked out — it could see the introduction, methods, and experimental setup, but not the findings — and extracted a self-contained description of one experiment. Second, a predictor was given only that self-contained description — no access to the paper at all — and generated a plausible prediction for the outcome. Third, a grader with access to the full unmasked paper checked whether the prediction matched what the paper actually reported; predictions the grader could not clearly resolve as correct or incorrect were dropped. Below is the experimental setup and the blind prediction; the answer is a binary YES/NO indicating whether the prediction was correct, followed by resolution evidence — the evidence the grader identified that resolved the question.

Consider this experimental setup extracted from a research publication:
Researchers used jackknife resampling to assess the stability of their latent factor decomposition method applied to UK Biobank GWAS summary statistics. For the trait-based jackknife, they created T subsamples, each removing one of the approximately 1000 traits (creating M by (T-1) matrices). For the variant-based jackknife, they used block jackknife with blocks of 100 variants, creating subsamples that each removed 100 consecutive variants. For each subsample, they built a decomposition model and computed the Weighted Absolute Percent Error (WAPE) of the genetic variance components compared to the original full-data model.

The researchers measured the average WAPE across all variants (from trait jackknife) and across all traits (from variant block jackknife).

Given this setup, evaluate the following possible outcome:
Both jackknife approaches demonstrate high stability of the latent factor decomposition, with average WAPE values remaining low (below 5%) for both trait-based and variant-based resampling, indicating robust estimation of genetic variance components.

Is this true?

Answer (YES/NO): YES